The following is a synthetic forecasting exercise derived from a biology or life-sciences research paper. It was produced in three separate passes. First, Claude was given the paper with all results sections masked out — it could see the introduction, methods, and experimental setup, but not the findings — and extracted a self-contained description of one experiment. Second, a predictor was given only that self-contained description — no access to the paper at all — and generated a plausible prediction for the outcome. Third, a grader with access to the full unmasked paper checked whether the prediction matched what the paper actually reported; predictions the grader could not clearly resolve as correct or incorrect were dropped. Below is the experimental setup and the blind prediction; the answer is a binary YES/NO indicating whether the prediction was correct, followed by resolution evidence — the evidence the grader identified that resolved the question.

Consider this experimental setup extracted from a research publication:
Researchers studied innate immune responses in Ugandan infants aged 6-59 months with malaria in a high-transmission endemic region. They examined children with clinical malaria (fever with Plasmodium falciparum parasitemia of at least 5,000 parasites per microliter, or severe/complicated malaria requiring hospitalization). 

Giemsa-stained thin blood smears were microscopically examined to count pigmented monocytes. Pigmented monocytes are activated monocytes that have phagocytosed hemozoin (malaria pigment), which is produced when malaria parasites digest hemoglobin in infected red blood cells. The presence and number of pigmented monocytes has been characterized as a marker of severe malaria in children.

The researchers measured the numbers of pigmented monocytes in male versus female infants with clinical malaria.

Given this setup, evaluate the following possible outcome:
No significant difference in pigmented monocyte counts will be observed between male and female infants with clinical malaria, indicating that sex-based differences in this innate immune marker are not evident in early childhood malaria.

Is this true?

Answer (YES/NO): YES